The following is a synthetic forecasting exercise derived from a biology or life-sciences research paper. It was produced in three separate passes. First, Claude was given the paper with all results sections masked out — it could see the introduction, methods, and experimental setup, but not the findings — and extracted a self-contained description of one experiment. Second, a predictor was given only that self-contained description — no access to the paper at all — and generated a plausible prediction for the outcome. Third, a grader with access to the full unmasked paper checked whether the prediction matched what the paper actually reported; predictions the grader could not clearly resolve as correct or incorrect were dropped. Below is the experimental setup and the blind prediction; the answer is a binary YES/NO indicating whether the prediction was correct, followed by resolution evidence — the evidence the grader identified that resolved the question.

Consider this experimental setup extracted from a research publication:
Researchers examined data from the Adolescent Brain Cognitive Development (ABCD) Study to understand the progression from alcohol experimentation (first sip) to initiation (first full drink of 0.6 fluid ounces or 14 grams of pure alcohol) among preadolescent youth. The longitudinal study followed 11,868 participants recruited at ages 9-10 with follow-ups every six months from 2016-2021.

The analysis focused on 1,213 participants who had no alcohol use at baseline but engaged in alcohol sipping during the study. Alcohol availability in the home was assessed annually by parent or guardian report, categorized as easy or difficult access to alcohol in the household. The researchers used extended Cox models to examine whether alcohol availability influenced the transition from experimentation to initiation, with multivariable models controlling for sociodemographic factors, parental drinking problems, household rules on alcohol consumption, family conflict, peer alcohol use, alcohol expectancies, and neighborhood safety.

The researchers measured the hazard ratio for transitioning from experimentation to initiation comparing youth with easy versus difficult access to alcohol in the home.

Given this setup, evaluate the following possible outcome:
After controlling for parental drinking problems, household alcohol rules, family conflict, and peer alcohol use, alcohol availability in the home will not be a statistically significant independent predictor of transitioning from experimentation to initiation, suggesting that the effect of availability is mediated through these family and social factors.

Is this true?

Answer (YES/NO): YES